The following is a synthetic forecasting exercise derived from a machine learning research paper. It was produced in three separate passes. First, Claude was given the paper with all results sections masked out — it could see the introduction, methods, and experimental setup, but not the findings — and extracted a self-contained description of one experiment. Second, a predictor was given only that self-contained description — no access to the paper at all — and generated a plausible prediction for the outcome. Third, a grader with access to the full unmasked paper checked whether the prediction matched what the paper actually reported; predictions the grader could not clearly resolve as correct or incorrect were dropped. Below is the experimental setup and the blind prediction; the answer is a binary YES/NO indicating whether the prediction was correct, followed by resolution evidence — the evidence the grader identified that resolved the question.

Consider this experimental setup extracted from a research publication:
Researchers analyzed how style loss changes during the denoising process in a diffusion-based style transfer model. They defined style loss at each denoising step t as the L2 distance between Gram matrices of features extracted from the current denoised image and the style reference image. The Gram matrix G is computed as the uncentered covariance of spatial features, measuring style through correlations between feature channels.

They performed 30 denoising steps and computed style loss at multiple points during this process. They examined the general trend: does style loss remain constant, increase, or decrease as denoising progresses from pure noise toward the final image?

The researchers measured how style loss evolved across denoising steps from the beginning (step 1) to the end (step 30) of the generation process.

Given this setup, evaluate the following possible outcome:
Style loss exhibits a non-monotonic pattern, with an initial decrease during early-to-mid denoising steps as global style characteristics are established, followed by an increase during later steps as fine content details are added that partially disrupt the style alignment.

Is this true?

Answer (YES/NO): NO